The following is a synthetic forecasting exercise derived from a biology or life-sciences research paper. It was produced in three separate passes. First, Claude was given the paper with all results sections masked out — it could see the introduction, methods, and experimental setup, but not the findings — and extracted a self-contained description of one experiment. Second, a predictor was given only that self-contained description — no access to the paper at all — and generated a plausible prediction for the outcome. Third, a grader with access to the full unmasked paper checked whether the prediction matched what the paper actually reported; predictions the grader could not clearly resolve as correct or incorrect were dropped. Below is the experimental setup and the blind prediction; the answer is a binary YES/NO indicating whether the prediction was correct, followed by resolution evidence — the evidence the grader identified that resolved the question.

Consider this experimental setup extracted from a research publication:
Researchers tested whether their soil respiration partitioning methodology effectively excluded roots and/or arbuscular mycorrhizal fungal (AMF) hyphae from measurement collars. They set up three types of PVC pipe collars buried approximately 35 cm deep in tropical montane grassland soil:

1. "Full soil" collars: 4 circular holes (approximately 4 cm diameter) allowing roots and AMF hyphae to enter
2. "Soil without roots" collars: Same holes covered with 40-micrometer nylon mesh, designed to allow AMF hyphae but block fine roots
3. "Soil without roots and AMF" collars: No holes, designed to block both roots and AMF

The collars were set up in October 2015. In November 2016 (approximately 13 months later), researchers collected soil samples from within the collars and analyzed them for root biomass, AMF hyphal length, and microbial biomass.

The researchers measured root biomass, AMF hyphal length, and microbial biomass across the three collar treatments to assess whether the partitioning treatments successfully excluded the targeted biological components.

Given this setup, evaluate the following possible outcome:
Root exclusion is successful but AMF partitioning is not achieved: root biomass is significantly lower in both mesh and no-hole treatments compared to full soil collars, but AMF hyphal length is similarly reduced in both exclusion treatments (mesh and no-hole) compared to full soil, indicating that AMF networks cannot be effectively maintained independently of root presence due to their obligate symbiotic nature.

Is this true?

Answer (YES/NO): NO